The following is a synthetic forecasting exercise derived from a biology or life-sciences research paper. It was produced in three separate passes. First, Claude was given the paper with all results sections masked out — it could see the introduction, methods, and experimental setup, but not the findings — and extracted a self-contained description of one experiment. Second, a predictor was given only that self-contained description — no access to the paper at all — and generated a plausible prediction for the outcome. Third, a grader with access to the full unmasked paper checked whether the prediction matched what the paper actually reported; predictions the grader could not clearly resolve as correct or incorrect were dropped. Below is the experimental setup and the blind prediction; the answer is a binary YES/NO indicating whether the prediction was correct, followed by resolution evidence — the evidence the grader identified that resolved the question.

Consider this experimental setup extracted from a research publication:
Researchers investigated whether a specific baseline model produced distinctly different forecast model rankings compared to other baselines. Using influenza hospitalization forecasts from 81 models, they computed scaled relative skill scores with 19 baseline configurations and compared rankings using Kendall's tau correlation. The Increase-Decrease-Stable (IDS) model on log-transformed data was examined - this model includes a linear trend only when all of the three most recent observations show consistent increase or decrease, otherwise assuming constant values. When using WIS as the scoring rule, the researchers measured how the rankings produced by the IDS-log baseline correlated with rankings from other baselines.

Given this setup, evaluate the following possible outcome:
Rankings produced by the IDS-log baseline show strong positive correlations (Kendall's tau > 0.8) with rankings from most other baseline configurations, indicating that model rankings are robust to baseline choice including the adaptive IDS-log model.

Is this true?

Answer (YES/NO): NO